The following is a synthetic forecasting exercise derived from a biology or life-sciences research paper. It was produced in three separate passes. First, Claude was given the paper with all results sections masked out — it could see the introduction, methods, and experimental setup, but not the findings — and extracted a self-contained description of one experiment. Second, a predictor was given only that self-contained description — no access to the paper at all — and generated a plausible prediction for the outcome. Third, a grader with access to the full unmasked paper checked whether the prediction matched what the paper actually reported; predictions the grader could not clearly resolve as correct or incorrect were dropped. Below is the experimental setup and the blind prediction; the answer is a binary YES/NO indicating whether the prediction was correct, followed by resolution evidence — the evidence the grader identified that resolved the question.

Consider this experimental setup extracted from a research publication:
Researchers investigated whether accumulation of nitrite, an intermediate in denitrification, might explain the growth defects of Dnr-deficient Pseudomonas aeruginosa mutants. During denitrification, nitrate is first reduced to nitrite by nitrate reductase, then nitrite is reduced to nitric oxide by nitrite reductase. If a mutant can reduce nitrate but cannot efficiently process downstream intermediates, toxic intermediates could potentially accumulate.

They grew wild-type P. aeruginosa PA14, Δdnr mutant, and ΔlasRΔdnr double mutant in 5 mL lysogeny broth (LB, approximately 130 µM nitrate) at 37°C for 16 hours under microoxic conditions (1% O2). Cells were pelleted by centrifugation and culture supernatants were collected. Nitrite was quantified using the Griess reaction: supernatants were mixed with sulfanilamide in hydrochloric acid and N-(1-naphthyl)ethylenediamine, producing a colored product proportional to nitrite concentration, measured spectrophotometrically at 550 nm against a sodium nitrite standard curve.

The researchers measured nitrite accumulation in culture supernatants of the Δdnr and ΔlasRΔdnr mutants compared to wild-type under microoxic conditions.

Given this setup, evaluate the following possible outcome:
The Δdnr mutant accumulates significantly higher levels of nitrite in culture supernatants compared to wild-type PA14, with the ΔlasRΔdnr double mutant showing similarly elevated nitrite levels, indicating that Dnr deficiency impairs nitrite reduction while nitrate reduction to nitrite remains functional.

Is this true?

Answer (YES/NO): NO